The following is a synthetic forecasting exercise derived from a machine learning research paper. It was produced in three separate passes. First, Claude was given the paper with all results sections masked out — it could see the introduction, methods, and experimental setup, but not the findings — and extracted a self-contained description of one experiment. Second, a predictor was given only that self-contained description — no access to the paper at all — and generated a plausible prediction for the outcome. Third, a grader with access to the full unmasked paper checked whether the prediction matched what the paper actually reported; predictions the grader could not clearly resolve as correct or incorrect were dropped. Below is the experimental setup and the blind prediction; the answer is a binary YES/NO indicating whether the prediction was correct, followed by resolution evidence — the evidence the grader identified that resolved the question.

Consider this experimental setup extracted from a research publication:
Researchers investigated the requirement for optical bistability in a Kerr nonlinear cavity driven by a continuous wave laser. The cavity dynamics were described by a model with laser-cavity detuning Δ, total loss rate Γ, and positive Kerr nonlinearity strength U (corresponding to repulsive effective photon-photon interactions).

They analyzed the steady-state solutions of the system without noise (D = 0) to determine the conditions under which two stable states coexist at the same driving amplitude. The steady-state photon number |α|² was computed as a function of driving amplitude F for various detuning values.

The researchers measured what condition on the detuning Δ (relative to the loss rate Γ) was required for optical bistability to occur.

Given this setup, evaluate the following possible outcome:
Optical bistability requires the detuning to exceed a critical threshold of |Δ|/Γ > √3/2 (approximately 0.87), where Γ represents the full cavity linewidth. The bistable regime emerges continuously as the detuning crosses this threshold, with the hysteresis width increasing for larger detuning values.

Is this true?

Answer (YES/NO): YES